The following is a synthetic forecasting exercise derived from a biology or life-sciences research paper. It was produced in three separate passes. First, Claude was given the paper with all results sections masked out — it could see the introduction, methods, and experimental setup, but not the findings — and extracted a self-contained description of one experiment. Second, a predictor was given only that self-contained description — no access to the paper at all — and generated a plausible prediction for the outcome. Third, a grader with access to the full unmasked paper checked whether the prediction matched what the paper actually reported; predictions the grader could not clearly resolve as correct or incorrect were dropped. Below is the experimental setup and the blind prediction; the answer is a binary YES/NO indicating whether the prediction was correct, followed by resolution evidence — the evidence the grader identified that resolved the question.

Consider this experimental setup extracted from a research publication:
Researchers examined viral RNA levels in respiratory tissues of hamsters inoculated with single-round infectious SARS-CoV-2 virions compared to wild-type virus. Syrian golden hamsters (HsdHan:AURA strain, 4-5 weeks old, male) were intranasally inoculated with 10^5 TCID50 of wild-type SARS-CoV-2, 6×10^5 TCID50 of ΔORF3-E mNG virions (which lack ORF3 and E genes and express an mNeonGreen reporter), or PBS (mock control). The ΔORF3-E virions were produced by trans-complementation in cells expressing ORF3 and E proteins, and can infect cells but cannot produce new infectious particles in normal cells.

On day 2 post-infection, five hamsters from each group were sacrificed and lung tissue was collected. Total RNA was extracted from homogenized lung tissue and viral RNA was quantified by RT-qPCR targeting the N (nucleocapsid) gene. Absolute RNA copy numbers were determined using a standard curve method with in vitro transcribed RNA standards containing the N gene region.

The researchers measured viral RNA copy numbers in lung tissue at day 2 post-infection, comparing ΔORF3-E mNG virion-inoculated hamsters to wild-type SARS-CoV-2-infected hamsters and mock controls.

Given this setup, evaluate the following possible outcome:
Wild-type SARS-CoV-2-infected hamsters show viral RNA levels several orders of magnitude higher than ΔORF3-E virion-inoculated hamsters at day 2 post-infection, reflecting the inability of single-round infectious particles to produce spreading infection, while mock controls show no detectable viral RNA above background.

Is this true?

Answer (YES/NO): YES